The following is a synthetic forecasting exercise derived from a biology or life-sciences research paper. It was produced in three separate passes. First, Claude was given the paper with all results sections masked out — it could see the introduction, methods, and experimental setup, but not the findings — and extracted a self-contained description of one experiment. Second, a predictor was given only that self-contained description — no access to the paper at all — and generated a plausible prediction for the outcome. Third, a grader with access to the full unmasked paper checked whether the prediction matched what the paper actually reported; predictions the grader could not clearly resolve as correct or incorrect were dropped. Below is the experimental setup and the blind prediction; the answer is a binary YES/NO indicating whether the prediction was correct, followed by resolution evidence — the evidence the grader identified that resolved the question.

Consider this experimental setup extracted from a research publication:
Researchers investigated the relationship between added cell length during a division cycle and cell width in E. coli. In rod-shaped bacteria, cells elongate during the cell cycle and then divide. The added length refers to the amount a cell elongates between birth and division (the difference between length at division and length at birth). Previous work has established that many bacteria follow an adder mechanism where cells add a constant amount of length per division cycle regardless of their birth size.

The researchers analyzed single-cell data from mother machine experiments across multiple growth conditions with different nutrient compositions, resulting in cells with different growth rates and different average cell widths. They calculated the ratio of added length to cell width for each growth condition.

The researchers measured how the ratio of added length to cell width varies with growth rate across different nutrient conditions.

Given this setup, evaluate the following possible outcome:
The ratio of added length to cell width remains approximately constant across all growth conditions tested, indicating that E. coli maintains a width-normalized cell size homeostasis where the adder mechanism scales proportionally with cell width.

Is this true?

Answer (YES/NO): YES